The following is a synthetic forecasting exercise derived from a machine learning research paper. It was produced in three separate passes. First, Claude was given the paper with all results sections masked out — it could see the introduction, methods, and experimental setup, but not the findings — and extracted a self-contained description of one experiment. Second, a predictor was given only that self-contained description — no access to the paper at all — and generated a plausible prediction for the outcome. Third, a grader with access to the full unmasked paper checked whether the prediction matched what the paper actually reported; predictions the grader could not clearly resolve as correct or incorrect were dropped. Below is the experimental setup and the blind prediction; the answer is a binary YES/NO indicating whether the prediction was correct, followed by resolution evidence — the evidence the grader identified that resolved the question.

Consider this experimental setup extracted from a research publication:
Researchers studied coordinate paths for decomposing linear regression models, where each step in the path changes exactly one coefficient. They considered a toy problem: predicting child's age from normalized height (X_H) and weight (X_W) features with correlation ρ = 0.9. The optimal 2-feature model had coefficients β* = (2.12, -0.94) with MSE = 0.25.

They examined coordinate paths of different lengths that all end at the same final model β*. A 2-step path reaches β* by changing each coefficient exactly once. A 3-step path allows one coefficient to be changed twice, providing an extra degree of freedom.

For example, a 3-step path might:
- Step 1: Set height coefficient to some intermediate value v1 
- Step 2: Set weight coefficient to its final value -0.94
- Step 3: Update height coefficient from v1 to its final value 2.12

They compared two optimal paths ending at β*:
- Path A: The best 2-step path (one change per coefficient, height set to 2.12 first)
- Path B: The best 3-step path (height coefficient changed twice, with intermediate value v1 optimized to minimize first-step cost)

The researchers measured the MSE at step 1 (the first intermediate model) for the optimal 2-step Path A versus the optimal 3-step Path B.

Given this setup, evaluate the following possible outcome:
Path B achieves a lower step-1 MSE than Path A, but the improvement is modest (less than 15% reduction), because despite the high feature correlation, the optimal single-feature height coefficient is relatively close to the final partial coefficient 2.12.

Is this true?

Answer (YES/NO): NO